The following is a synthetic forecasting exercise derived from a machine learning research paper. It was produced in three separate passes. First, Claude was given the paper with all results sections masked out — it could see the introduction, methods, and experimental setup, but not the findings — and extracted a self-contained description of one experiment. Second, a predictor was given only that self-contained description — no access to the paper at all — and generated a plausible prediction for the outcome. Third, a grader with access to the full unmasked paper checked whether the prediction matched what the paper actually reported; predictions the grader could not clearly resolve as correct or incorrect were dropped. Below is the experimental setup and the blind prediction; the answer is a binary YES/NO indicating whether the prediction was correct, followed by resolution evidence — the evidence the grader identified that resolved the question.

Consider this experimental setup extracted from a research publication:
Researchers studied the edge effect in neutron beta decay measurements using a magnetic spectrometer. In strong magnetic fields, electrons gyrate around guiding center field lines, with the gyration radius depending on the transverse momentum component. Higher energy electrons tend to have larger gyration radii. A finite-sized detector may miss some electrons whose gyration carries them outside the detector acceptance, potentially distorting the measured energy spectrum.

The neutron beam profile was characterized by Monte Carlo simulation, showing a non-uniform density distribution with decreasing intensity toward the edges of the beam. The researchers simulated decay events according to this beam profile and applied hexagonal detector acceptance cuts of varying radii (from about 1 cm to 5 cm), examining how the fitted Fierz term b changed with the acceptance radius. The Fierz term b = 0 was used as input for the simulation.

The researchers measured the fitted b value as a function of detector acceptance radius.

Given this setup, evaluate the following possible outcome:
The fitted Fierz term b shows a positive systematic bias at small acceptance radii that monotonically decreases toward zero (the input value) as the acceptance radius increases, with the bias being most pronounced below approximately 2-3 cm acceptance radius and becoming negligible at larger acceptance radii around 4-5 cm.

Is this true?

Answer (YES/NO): NO